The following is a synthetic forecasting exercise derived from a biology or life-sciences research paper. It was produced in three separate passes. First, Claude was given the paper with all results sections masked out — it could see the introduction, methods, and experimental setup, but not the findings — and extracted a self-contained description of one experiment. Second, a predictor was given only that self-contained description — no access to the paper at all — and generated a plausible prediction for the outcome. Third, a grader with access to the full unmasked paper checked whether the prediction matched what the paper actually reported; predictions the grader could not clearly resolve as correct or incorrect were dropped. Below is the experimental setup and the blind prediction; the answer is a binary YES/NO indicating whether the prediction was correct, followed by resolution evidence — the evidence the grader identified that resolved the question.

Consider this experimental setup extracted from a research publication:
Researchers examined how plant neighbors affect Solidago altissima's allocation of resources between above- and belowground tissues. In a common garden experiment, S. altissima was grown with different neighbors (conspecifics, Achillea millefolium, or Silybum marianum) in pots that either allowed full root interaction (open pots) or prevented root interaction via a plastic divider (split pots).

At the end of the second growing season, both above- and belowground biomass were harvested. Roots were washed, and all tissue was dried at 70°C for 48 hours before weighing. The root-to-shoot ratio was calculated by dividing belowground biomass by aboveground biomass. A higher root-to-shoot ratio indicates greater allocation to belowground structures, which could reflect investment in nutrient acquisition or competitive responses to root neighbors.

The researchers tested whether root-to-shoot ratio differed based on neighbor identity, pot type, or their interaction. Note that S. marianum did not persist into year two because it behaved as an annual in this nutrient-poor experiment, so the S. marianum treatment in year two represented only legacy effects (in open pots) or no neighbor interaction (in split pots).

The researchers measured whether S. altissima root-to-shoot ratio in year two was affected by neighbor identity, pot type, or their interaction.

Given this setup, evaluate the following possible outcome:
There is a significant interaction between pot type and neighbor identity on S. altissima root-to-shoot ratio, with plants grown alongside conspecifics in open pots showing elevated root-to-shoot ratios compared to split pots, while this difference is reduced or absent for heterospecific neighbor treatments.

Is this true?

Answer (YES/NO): NO